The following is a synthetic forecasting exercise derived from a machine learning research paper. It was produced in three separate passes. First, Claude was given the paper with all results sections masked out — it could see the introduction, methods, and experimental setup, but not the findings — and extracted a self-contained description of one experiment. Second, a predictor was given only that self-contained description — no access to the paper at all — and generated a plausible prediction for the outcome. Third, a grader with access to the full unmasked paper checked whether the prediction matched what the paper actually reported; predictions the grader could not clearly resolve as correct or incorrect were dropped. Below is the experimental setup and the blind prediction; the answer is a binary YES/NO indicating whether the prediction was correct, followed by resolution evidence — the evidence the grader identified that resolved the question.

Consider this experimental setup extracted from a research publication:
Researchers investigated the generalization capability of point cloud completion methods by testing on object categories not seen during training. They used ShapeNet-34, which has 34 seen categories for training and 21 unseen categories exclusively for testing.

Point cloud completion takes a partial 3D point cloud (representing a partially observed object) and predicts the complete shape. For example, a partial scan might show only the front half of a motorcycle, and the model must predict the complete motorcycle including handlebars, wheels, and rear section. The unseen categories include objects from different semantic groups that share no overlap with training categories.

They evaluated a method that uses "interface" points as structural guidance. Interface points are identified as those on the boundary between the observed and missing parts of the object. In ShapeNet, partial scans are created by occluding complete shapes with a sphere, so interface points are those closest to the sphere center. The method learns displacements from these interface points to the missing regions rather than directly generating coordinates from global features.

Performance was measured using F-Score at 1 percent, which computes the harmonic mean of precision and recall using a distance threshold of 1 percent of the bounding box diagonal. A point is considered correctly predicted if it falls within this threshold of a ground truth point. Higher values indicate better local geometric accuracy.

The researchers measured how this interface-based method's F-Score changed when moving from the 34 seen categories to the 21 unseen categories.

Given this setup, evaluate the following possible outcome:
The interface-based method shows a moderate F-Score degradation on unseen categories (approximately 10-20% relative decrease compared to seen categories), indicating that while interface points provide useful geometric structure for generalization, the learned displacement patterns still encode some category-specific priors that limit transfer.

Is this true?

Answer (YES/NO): NO